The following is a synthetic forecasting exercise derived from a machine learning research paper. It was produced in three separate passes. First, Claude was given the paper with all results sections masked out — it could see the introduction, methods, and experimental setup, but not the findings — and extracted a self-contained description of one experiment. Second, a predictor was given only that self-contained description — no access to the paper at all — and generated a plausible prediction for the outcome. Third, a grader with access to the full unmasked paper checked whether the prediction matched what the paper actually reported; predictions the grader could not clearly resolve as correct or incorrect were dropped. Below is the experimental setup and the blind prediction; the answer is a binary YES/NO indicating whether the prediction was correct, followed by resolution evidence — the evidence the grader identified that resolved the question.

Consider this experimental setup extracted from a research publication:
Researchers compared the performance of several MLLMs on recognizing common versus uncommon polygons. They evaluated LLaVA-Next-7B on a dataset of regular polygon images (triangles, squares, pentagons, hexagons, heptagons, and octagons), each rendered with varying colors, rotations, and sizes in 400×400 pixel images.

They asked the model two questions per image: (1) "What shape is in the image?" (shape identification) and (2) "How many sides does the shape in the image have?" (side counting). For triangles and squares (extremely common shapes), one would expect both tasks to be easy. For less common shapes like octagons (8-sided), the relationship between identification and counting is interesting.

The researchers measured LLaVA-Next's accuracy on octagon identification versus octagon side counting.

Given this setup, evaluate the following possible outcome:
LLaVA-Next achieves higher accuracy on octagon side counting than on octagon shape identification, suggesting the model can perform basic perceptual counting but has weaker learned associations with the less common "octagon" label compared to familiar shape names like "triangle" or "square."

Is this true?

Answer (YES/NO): YES